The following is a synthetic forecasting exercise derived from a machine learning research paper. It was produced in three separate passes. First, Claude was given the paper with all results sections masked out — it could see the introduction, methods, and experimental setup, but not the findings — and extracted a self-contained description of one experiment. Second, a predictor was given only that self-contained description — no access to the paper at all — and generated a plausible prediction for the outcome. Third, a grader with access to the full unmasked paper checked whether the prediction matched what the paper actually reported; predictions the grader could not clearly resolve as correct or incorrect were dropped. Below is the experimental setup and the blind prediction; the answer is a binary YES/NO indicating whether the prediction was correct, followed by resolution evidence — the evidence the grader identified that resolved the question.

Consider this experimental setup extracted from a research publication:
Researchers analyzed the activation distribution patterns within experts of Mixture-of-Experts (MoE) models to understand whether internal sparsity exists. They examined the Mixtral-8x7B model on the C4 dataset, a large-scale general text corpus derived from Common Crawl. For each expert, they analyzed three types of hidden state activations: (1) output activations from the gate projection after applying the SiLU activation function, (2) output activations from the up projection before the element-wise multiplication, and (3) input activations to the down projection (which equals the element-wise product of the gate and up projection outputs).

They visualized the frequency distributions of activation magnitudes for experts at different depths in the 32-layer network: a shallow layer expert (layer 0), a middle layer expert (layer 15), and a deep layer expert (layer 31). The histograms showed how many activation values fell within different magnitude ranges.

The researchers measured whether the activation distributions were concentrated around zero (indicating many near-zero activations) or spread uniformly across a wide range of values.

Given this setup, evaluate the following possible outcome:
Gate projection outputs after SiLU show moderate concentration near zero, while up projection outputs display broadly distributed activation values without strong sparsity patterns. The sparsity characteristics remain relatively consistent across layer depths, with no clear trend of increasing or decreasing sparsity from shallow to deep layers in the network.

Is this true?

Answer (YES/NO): NO